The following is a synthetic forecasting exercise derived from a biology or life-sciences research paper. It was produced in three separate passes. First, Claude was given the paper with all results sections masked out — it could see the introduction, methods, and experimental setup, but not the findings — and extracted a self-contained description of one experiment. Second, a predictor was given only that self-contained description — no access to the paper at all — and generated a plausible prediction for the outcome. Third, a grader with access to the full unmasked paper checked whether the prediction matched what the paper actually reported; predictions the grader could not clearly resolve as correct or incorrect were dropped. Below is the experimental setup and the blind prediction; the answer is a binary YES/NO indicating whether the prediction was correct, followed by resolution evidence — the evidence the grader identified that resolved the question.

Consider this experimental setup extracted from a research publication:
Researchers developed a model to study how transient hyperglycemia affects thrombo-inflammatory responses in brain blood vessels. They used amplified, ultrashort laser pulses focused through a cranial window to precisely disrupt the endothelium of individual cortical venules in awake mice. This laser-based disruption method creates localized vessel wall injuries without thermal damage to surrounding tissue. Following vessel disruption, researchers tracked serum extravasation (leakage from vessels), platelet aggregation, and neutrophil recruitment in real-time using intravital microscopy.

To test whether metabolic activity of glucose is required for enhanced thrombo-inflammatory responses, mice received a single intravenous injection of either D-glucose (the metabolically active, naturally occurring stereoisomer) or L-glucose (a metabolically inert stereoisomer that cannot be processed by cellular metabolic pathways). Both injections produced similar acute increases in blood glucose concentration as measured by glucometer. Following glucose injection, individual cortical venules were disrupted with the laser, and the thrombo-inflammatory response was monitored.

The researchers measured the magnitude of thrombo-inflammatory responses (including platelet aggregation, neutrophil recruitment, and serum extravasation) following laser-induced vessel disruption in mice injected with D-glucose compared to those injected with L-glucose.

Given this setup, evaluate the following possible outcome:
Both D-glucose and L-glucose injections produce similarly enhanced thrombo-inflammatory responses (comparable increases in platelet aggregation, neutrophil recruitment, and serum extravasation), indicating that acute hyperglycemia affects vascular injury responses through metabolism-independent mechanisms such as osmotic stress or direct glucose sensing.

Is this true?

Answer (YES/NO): NO